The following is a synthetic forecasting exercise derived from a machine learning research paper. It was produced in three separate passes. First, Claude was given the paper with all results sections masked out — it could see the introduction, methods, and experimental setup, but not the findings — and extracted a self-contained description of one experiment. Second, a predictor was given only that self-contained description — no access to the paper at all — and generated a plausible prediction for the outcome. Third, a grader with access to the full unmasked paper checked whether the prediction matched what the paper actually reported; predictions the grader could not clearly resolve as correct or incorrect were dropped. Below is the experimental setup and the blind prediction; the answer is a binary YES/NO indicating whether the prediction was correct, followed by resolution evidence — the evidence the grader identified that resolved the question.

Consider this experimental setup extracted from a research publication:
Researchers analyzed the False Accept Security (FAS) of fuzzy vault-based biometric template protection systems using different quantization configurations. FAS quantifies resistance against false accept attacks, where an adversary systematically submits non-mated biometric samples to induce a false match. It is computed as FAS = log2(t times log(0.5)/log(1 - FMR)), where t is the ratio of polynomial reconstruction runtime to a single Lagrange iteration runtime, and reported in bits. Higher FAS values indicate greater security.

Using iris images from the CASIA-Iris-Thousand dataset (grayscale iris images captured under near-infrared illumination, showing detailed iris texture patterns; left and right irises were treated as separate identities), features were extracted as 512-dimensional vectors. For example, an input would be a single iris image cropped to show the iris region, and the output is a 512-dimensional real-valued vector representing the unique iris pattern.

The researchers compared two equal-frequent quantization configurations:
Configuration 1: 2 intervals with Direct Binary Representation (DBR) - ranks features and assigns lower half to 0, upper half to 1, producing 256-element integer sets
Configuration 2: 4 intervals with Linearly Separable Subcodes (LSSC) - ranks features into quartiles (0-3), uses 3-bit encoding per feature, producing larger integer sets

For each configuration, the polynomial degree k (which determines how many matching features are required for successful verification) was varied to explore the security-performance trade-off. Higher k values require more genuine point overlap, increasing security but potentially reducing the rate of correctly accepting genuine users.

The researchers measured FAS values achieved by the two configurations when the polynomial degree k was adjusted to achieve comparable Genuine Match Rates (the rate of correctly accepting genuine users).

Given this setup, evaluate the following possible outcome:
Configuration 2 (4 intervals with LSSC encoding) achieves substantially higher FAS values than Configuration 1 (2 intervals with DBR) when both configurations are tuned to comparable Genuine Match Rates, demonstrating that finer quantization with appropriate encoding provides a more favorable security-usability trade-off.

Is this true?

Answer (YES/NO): NO